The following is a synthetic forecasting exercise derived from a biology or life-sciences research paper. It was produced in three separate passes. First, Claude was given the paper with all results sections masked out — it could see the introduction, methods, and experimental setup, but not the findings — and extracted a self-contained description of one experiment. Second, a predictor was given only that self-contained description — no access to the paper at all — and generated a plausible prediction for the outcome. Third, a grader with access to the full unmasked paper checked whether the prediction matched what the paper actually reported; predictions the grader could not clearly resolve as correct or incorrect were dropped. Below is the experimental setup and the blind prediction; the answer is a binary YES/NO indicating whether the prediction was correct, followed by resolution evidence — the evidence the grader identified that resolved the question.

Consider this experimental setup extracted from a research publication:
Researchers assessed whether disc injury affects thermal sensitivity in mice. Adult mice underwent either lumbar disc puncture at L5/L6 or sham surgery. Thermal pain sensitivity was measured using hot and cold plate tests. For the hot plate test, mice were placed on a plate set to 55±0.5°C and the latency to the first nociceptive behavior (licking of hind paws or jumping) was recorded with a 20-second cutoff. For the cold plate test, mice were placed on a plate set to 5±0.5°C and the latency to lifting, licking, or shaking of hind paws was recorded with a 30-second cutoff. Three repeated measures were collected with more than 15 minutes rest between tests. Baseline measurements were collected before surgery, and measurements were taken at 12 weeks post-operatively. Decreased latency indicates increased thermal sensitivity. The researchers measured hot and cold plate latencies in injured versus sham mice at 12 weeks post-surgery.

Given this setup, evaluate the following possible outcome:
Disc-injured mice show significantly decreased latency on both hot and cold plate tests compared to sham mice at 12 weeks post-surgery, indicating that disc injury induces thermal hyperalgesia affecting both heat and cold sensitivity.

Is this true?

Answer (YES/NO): NO